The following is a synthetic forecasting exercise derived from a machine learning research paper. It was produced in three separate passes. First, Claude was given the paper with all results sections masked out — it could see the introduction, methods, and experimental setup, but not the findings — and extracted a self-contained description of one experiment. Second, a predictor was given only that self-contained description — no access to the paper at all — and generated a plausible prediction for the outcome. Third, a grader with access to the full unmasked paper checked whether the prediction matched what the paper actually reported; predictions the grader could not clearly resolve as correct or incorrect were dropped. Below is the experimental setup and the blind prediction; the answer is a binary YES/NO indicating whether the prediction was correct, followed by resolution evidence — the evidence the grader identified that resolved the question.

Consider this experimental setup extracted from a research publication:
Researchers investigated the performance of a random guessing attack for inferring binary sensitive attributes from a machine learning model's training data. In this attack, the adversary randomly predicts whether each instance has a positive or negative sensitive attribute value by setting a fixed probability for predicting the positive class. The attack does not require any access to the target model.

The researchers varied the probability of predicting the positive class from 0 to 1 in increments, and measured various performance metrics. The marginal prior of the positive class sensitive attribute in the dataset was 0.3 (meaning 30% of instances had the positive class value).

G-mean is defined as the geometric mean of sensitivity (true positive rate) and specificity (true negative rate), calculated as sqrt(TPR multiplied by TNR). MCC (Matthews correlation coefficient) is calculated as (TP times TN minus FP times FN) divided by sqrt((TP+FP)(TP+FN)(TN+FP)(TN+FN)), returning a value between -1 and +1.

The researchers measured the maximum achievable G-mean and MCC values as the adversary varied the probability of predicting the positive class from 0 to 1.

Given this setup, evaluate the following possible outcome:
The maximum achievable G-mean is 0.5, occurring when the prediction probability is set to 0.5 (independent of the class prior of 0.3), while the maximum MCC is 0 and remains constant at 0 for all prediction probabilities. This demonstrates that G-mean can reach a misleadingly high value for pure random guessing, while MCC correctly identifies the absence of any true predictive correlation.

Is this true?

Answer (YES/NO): YES